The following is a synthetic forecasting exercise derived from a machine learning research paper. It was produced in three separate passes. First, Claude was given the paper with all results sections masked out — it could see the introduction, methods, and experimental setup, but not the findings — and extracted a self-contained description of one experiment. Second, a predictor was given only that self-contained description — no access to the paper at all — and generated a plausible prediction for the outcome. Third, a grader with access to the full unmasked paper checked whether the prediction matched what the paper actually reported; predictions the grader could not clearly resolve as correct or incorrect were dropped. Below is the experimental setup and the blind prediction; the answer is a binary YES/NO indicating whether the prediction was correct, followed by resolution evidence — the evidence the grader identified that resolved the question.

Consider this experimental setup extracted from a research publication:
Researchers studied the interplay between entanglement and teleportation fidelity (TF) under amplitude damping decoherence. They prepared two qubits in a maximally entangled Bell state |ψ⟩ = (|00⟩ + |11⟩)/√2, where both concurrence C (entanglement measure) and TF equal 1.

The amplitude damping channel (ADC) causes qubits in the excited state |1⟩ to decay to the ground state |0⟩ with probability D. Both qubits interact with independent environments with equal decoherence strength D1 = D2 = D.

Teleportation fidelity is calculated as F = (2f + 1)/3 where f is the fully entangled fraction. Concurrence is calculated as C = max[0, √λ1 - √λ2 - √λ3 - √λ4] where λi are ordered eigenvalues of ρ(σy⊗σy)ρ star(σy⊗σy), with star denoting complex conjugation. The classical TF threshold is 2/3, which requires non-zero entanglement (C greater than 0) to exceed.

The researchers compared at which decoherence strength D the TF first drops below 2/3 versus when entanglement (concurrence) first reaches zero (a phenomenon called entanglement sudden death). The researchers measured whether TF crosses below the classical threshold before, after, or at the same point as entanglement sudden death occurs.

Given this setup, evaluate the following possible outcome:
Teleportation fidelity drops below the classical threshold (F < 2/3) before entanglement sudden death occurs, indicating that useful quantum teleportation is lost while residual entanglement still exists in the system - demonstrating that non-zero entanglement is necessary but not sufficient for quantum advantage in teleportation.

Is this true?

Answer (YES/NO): NO